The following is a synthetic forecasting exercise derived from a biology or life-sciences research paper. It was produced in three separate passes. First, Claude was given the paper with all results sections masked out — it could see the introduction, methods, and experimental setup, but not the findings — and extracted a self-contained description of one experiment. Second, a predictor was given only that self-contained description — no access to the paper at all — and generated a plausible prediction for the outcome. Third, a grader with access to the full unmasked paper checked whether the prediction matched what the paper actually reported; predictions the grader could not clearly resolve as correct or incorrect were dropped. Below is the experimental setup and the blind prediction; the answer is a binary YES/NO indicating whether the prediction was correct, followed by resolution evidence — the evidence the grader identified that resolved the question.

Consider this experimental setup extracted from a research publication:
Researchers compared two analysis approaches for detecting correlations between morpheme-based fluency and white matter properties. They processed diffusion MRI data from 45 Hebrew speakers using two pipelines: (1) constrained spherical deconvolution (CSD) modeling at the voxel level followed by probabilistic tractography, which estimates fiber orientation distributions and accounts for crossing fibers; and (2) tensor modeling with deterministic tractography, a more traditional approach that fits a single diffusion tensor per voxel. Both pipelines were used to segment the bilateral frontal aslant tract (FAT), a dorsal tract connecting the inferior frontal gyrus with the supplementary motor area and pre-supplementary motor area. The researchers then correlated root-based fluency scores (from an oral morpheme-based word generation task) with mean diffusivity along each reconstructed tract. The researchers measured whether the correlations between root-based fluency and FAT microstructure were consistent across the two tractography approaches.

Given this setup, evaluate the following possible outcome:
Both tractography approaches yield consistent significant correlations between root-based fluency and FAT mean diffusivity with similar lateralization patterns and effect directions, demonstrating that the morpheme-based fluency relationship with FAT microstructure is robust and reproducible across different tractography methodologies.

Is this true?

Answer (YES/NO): NO